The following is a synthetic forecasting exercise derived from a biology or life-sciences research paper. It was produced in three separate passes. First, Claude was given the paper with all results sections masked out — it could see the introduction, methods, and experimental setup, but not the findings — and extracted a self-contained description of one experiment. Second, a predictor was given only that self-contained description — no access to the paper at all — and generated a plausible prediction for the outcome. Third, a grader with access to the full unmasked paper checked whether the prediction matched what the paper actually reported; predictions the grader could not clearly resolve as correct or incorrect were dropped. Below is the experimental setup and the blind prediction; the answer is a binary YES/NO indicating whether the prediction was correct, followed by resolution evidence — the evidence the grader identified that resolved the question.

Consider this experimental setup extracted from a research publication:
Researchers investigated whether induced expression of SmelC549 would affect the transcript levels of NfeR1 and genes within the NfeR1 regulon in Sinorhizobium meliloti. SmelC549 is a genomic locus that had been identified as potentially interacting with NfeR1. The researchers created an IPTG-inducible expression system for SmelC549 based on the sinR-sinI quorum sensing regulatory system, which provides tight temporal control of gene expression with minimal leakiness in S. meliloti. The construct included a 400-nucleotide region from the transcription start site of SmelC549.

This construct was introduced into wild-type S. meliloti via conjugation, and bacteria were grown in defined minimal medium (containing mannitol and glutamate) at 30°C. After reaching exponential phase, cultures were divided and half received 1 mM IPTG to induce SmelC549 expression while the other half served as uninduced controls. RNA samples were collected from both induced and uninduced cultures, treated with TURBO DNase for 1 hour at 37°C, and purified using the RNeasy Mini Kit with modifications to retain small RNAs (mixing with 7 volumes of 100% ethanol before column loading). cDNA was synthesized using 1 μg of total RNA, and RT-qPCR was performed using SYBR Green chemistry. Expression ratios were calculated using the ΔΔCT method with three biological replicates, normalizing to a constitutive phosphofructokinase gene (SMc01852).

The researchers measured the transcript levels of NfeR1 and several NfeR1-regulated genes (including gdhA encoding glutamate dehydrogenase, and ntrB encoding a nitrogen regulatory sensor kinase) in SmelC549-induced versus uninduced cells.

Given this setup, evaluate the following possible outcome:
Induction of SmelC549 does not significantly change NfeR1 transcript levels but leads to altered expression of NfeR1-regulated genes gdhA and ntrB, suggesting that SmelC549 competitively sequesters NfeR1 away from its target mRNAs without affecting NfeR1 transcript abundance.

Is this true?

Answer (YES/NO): NO